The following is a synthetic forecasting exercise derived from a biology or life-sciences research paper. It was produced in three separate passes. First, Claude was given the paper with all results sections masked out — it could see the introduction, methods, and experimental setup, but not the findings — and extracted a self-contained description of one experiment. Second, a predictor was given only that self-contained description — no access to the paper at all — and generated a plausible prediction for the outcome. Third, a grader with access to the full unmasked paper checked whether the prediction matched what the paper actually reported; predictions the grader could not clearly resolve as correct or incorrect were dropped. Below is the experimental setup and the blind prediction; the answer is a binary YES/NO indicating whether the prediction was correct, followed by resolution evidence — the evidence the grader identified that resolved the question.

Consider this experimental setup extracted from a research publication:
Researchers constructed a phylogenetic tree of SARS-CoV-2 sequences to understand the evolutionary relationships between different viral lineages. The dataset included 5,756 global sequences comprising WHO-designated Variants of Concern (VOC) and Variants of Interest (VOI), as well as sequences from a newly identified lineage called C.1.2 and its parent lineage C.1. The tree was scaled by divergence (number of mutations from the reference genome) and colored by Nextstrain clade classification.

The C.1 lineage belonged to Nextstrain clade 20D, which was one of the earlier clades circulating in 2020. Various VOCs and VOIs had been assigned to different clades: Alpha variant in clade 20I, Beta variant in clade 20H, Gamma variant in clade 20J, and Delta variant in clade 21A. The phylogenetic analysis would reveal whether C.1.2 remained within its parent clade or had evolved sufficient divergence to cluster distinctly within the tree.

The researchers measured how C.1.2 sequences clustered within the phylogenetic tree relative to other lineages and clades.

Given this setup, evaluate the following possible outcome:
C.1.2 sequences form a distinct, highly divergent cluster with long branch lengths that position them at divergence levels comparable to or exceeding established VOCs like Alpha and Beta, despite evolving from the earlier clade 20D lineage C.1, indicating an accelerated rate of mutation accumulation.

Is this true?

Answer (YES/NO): YES